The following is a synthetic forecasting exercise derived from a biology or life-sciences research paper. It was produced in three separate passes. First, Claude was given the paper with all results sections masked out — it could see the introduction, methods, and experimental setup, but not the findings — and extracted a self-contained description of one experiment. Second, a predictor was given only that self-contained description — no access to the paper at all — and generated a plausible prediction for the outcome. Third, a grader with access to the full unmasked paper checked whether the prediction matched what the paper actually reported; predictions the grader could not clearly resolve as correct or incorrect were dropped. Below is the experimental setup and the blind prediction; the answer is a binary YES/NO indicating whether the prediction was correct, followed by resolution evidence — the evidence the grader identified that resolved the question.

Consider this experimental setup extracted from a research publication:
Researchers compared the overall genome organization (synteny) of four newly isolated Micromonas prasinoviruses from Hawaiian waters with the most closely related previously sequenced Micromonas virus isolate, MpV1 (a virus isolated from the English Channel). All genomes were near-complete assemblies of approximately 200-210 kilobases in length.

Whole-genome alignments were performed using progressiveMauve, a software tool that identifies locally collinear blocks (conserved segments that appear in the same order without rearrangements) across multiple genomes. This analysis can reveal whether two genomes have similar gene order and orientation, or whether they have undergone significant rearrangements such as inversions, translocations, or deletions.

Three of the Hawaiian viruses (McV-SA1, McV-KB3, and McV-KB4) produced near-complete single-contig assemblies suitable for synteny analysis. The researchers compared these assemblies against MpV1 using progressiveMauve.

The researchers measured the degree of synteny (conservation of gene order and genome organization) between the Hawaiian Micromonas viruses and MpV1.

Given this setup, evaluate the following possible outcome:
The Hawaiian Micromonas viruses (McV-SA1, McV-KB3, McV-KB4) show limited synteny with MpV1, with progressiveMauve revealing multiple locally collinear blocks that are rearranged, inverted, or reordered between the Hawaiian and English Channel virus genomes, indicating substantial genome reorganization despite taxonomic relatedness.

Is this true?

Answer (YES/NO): NO